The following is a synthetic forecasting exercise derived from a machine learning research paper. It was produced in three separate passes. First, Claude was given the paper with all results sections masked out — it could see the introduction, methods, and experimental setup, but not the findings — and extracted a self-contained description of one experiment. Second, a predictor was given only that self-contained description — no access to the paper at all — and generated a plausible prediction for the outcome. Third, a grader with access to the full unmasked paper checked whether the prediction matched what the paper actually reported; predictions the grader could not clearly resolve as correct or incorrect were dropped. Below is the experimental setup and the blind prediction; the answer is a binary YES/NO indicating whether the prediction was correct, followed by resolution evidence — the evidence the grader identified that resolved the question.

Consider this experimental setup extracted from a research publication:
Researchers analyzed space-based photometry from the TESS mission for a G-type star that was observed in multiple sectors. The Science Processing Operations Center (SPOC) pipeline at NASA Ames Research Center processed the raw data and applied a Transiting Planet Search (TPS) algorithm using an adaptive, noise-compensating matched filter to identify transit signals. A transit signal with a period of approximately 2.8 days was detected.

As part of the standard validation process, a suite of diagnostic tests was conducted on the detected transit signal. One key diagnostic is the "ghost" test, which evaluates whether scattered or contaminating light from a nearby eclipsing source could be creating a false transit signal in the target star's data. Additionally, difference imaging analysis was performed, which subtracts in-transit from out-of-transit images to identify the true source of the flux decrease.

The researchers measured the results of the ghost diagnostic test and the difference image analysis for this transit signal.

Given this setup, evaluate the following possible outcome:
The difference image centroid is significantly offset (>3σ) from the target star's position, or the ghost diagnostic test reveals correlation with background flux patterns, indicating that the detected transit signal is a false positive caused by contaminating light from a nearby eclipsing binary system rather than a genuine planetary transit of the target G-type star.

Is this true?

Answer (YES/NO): NO